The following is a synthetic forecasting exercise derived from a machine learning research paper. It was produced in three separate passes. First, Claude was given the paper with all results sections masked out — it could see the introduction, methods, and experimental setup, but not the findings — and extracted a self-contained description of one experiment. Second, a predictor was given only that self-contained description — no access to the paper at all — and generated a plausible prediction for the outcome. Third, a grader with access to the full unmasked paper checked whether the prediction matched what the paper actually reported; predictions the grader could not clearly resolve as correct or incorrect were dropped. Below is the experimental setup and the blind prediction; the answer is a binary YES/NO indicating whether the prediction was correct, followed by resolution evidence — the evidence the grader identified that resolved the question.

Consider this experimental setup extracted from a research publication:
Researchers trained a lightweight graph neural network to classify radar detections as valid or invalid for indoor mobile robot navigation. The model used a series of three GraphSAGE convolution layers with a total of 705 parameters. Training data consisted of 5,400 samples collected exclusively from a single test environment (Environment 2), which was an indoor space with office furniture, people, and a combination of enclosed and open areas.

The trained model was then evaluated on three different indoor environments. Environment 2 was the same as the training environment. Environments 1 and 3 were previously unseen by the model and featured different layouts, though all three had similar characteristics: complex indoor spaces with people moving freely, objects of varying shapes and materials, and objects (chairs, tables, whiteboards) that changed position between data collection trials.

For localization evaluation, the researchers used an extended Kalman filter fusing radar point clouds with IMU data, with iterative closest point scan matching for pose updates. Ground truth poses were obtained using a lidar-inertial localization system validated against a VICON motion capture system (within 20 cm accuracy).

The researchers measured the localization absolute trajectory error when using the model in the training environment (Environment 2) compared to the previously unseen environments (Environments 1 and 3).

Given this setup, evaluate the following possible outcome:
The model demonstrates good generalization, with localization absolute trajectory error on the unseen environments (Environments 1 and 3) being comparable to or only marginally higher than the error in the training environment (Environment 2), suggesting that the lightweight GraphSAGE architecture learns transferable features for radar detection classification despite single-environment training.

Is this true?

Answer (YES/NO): YES